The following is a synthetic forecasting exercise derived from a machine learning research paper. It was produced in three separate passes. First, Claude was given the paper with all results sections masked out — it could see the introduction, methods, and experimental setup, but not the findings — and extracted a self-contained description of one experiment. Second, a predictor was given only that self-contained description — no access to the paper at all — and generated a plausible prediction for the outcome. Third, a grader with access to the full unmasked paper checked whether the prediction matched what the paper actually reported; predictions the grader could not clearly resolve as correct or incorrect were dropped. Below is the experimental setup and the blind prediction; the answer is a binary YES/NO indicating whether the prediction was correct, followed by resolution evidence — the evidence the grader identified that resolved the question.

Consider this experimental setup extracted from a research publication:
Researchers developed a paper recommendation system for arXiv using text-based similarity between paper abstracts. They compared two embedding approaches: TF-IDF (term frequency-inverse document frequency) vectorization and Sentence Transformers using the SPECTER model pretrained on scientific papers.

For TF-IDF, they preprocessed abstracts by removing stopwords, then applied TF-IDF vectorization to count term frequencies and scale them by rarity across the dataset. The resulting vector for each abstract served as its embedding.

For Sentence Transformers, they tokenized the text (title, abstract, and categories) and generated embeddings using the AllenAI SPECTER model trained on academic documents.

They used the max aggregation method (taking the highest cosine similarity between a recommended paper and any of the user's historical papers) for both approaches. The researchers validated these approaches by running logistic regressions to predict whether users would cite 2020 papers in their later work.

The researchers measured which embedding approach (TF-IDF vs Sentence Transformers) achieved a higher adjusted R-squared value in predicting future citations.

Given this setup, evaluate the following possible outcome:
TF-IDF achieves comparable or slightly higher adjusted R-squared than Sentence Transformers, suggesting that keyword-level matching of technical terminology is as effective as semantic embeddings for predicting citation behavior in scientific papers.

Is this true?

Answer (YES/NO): NO